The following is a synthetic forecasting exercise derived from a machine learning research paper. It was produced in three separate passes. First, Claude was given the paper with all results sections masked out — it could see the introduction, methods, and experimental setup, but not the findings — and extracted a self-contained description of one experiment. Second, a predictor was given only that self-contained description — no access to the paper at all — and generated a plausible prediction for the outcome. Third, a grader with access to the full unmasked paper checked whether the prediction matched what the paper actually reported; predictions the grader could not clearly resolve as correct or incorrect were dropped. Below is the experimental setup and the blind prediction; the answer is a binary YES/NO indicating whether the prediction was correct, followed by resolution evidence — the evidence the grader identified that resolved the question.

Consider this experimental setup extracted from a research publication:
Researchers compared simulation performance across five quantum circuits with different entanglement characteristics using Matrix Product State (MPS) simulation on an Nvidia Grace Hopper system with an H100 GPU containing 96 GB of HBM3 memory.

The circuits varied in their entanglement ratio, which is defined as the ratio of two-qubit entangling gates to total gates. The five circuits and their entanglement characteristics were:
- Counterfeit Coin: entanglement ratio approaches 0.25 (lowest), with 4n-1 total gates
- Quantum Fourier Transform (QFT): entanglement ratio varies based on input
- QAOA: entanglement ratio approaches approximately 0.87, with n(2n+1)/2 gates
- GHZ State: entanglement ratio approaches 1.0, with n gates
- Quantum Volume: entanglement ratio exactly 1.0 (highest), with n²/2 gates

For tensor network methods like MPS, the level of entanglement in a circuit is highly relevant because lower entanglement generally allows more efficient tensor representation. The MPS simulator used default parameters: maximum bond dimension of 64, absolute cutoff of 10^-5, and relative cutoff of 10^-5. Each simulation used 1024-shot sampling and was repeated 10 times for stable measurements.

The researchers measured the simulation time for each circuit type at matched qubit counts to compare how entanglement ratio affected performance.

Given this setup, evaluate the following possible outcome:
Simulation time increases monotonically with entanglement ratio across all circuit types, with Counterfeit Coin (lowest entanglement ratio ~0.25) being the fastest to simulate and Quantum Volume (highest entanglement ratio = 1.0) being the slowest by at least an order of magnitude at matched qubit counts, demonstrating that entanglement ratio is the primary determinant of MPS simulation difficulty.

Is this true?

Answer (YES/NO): NO